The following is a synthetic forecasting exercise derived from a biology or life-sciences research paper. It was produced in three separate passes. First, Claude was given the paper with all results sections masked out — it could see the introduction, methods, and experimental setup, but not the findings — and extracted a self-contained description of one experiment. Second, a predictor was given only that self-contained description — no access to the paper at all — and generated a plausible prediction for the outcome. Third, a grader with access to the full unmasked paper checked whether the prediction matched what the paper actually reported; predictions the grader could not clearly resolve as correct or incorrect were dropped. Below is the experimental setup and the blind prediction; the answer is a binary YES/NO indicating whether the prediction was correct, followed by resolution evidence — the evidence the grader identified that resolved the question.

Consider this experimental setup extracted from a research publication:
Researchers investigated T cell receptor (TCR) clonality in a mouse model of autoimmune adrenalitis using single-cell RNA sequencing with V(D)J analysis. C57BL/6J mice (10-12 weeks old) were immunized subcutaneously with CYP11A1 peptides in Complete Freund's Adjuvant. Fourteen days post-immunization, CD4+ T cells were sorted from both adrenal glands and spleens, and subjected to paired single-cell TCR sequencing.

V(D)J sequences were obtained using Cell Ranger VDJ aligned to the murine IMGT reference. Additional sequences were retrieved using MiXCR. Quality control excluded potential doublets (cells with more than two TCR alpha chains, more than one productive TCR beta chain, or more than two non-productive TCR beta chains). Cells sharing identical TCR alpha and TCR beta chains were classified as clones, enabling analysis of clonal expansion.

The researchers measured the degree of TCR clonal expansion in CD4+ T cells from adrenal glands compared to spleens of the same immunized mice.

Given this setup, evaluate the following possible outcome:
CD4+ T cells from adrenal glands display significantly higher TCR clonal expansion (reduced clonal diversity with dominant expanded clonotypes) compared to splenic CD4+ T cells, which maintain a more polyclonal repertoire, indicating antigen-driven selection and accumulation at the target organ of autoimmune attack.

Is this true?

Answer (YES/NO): YES